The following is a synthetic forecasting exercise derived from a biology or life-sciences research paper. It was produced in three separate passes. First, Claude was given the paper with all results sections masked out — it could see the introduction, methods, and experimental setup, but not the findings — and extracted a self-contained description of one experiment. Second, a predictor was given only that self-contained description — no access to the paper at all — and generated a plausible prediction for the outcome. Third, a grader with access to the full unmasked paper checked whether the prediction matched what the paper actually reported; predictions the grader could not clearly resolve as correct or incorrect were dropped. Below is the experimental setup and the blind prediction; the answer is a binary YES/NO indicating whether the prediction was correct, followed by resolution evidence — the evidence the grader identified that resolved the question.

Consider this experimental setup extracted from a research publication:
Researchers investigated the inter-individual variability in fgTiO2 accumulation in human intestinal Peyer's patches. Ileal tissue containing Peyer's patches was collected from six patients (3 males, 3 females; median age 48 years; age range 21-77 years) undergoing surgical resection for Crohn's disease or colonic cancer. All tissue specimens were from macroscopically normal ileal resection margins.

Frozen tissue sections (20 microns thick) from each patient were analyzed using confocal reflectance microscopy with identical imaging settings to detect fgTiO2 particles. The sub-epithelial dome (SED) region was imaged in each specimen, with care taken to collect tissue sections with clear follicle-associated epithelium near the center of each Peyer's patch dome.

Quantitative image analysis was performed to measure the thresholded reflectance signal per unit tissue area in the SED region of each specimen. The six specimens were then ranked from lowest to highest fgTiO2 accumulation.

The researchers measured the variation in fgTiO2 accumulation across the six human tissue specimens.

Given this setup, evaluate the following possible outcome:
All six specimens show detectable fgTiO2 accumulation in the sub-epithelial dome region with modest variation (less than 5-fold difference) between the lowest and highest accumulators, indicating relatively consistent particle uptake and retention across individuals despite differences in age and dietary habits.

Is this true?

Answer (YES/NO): NO